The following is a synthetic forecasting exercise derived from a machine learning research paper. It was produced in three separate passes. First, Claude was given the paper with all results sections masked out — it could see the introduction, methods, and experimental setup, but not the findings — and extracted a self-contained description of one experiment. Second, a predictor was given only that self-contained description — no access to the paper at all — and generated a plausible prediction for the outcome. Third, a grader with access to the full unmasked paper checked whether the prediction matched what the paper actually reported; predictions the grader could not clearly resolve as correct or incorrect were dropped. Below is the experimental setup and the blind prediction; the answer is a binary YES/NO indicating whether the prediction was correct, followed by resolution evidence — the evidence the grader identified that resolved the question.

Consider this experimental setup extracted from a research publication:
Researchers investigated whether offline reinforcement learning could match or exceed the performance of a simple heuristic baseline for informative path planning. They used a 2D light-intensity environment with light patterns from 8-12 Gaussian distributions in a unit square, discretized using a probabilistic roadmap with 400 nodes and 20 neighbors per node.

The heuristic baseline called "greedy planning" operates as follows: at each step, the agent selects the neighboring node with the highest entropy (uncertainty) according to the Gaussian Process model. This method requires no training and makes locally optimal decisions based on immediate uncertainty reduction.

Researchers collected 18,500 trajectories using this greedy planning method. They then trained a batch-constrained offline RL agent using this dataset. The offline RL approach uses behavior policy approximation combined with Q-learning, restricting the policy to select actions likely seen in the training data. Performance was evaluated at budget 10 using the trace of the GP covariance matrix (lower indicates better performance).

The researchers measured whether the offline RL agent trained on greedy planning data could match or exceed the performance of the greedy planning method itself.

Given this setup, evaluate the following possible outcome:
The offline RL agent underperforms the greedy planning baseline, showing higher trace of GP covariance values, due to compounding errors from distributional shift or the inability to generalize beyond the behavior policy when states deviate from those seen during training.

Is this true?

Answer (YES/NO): NO